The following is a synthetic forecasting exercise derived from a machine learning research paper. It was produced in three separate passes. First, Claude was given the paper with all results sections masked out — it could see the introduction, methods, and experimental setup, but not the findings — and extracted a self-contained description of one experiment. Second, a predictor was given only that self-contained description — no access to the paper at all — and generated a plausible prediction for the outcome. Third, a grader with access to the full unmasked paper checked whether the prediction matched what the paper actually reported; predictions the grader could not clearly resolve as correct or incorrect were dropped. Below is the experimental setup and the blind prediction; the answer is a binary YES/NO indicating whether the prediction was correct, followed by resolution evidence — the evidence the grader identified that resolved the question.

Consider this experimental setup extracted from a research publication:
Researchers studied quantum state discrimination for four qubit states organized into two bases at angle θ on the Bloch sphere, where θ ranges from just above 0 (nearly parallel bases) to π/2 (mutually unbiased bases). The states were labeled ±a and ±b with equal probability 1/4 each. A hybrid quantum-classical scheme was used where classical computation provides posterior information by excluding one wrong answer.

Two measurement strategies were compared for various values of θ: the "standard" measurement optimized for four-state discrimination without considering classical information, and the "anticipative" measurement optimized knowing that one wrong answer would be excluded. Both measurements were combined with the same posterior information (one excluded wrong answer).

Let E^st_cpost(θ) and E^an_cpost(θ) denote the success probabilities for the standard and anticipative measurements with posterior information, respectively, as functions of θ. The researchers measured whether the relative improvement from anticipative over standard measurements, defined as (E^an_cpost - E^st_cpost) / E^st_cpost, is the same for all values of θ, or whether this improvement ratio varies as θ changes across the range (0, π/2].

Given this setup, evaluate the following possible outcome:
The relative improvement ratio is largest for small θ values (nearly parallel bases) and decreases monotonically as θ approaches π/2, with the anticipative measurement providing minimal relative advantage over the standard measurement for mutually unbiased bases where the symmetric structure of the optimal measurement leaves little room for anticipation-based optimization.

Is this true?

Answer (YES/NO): NO